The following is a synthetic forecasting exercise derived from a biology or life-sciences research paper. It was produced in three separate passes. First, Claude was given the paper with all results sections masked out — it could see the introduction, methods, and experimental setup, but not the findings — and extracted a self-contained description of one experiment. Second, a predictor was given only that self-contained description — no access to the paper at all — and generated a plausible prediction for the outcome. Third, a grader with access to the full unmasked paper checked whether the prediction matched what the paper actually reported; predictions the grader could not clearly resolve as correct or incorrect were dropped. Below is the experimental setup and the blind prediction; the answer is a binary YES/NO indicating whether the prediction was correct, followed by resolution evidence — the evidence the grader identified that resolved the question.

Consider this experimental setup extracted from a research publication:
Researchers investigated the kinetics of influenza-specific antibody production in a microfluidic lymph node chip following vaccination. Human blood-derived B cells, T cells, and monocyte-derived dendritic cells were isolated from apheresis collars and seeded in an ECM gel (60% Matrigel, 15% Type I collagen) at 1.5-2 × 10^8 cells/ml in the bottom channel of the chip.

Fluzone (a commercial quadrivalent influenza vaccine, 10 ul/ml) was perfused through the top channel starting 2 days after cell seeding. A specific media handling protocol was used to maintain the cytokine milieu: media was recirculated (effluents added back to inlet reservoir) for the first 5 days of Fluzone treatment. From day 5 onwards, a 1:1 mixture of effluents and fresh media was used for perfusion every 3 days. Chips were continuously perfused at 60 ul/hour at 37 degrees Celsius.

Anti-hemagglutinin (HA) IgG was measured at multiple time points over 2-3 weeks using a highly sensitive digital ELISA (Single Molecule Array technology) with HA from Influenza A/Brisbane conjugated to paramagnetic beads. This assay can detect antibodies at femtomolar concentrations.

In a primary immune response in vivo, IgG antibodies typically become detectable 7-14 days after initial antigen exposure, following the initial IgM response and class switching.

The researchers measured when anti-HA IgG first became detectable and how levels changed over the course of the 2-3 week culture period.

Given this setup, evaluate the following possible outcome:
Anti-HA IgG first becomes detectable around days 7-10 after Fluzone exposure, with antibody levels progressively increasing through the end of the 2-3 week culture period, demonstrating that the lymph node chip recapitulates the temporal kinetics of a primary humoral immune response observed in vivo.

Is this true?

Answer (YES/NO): NO